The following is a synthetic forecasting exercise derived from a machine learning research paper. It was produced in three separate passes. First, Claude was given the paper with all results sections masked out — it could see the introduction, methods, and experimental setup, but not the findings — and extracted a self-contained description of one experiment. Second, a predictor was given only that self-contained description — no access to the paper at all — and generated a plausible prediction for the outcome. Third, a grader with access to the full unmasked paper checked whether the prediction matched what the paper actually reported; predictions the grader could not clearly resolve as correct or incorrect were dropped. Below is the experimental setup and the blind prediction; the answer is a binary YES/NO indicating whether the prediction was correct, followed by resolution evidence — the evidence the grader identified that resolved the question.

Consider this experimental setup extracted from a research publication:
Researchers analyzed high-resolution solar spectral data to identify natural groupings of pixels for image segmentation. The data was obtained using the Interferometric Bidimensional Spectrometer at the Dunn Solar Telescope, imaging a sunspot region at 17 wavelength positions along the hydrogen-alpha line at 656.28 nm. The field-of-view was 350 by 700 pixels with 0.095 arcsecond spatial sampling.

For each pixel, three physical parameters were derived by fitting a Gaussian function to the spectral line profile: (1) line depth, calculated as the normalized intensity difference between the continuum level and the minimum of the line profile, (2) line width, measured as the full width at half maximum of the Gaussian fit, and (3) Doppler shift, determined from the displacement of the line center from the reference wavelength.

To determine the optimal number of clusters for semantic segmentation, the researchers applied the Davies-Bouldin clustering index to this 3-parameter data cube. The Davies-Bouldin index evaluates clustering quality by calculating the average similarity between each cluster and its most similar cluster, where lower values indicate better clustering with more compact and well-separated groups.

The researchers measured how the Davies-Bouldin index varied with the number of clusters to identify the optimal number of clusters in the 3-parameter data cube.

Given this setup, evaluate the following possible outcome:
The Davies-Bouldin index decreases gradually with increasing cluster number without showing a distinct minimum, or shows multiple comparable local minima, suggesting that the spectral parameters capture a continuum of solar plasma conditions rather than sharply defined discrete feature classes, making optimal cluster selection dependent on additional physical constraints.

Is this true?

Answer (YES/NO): NO